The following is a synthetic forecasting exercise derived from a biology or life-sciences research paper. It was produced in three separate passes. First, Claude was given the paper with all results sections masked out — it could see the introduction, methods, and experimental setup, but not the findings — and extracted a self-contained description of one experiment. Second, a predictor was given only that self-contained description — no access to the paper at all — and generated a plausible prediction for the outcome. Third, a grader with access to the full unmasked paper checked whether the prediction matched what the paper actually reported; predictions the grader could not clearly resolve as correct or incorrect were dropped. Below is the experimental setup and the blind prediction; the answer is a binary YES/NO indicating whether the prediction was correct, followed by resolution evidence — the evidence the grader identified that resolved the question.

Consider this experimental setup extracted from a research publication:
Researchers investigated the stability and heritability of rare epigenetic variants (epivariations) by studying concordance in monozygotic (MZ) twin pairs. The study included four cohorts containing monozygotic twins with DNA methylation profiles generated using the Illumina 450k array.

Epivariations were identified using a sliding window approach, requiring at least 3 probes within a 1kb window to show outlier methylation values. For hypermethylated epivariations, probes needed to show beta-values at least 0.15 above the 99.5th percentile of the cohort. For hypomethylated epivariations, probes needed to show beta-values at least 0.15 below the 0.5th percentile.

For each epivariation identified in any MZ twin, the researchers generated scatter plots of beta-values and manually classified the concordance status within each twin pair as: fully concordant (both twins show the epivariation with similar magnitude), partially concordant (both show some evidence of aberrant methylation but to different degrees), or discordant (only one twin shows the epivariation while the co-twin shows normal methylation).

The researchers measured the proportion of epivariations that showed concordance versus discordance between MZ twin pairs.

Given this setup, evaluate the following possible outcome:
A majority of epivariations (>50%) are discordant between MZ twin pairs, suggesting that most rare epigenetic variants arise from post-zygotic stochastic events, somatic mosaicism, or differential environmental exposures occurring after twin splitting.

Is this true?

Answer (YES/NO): NO